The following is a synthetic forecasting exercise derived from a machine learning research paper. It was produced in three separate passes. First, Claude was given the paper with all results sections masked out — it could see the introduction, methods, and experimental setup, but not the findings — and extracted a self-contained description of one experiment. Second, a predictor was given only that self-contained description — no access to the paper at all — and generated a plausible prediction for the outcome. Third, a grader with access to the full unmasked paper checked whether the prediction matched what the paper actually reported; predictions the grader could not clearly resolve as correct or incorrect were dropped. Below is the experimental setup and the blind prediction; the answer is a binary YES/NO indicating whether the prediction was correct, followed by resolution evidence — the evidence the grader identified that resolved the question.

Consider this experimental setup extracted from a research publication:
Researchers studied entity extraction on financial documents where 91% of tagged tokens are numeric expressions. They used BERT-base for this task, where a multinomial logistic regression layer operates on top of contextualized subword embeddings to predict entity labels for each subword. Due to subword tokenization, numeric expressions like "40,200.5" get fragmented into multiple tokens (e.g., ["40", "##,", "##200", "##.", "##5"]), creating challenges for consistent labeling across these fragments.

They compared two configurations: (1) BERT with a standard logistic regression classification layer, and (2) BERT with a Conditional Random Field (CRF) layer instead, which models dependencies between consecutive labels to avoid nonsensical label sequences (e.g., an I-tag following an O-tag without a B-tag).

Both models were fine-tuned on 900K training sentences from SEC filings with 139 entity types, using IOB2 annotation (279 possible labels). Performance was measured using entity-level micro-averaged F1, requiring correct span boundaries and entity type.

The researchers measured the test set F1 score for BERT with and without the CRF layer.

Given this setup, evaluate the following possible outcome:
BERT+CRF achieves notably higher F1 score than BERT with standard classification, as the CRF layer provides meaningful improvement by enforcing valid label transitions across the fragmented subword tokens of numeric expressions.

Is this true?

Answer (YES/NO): YES